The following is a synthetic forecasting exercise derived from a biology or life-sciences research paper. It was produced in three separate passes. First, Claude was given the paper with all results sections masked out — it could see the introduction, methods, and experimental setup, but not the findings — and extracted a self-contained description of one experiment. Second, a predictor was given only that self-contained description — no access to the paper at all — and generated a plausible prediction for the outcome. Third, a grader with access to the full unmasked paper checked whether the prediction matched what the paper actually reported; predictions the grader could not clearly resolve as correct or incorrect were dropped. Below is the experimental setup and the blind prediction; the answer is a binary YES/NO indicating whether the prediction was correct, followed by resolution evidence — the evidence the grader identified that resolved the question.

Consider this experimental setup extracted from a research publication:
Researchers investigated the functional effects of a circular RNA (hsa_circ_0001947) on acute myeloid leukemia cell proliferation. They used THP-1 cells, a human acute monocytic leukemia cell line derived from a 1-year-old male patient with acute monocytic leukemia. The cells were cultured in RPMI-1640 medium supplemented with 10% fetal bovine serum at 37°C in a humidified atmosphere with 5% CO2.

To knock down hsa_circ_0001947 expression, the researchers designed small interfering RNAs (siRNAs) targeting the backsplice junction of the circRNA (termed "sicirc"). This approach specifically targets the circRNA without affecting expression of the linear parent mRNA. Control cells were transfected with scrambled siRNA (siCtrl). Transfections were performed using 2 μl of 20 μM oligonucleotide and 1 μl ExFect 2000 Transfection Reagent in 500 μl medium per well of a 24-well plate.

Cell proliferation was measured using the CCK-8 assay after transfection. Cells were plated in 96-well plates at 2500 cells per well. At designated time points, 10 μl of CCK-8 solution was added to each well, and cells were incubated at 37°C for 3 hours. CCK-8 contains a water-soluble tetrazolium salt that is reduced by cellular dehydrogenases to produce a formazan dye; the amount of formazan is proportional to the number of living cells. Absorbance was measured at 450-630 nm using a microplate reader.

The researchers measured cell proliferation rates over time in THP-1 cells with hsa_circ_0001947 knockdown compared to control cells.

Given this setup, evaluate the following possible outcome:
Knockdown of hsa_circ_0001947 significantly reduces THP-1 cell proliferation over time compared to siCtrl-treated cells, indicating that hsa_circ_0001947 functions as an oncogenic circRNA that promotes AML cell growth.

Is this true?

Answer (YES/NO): NO